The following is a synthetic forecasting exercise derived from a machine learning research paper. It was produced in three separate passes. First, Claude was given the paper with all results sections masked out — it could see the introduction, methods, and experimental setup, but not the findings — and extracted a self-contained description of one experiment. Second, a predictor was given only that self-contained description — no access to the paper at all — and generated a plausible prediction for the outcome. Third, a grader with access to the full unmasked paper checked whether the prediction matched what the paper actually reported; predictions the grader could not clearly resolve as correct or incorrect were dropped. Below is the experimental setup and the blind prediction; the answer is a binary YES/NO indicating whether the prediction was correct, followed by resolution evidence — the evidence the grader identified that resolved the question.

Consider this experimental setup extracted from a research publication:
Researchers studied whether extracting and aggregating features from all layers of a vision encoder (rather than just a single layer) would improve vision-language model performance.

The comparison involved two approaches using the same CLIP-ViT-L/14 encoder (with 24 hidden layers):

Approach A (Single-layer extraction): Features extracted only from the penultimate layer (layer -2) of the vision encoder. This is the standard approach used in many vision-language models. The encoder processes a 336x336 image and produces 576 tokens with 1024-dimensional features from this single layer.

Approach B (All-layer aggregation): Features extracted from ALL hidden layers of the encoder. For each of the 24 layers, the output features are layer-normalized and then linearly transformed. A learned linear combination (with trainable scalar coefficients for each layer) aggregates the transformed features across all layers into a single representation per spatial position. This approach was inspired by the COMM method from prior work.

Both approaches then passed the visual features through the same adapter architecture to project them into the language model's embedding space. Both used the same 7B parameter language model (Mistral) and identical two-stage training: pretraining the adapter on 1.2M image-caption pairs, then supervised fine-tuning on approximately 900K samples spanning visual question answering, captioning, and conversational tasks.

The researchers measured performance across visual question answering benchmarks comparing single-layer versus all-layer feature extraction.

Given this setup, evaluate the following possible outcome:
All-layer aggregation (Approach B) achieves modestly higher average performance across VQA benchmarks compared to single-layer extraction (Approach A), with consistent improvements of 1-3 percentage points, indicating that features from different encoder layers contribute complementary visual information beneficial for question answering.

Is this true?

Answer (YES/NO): NO